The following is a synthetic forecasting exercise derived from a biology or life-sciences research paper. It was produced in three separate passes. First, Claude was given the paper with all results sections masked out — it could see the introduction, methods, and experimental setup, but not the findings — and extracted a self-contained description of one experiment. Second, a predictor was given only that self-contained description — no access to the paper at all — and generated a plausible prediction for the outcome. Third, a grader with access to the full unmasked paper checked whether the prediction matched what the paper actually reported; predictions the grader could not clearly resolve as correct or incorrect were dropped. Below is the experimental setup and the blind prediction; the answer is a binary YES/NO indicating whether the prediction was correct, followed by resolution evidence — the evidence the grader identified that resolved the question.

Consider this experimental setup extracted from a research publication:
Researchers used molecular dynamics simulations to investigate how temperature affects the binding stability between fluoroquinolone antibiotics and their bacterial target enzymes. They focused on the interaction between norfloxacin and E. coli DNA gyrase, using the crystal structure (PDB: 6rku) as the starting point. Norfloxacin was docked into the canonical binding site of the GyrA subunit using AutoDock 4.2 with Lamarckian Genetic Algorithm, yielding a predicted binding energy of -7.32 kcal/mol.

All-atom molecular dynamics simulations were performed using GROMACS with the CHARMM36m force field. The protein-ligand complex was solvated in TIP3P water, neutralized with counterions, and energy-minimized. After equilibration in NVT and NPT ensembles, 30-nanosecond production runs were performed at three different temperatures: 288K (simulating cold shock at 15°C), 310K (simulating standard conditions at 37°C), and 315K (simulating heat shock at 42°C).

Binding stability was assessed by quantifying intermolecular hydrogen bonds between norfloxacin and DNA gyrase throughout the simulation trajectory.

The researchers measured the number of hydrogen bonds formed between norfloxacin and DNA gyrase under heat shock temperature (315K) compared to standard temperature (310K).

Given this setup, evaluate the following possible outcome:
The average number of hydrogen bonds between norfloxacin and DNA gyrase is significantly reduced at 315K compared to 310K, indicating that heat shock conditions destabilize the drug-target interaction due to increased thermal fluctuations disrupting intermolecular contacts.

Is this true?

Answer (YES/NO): YES